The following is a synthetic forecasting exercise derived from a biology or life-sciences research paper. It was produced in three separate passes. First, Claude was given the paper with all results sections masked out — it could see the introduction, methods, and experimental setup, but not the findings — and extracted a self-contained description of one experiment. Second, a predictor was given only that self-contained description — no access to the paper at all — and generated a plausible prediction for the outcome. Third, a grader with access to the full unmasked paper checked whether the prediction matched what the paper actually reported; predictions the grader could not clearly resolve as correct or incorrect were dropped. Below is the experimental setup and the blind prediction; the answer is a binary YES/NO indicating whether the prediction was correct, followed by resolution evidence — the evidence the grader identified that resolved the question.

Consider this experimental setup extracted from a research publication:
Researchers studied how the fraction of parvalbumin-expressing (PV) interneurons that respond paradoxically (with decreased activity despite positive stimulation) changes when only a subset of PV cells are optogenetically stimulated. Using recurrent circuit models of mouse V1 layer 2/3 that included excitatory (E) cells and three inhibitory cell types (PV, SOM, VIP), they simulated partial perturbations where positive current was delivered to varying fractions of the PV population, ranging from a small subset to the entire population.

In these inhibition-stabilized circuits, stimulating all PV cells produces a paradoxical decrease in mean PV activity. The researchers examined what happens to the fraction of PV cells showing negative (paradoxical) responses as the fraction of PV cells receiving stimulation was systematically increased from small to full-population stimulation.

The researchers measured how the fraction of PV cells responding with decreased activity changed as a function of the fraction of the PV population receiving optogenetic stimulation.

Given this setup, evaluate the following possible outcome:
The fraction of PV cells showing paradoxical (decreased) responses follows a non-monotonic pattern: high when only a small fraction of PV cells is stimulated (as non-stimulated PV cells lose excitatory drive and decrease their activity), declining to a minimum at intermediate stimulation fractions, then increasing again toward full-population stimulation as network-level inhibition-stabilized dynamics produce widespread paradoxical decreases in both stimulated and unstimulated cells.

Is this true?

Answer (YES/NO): YES